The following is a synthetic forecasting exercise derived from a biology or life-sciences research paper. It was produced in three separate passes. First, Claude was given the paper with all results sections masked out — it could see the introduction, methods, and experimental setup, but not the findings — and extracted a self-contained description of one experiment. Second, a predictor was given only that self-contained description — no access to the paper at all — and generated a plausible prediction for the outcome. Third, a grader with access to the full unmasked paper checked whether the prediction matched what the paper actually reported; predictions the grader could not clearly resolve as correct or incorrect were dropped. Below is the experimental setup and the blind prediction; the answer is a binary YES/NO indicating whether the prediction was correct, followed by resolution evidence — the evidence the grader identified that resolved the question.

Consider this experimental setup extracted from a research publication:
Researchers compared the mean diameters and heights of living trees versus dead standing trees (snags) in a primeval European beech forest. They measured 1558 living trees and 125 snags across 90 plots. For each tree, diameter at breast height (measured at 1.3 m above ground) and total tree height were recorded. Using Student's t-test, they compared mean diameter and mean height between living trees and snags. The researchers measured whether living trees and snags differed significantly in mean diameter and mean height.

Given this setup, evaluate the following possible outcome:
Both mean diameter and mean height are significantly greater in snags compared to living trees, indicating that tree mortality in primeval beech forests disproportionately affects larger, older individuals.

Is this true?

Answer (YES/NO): NO